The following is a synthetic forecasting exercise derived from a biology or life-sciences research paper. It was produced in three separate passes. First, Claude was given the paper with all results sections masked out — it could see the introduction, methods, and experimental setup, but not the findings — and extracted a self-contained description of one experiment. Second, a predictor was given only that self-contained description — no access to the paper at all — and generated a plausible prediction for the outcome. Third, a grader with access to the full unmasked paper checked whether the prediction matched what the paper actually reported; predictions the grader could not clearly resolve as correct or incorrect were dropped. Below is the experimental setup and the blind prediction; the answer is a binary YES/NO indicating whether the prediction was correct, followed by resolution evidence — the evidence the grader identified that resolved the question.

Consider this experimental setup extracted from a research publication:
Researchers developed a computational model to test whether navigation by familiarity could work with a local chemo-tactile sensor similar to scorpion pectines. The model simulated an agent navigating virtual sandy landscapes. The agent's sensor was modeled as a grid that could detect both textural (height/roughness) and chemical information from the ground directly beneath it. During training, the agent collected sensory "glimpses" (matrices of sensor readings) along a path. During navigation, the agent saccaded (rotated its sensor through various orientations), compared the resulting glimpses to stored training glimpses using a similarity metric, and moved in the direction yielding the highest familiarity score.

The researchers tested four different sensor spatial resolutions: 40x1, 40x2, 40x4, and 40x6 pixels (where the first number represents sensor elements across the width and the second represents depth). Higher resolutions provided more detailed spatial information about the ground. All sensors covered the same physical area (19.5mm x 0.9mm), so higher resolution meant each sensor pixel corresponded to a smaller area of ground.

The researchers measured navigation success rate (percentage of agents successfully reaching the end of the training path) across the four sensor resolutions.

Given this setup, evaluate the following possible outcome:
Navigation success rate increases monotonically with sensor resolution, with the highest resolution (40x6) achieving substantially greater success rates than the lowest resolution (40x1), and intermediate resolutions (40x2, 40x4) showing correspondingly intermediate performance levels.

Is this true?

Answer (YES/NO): NO